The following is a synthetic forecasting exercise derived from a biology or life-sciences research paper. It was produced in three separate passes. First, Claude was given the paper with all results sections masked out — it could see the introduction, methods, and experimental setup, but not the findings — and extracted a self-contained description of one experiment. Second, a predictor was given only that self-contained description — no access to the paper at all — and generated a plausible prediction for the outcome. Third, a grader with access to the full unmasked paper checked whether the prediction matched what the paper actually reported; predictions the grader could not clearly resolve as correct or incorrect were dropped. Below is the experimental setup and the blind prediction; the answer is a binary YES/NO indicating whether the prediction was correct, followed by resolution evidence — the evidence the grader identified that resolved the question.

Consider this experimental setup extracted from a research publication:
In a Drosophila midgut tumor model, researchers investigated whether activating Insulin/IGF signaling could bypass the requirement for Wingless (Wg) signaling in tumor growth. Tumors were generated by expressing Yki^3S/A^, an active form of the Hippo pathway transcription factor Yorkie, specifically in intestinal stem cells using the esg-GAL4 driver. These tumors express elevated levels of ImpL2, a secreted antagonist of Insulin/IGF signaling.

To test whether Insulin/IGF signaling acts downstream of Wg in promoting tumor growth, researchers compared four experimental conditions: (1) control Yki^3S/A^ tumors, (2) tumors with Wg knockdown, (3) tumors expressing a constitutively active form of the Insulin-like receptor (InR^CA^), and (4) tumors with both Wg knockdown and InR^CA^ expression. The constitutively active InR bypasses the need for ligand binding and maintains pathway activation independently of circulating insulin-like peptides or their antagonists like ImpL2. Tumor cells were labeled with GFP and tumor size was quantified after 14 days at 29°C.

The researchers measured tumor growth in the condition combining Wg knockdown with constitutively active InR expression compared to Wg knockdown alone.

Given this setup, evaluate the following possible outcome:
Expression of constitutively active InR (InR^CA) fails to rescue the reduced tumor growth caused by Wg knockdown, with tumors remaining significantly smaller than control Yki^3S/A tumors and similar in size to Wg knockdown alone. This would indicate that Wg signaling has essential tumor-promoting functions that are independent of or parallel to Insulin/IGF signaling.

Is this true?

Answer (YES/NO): NO